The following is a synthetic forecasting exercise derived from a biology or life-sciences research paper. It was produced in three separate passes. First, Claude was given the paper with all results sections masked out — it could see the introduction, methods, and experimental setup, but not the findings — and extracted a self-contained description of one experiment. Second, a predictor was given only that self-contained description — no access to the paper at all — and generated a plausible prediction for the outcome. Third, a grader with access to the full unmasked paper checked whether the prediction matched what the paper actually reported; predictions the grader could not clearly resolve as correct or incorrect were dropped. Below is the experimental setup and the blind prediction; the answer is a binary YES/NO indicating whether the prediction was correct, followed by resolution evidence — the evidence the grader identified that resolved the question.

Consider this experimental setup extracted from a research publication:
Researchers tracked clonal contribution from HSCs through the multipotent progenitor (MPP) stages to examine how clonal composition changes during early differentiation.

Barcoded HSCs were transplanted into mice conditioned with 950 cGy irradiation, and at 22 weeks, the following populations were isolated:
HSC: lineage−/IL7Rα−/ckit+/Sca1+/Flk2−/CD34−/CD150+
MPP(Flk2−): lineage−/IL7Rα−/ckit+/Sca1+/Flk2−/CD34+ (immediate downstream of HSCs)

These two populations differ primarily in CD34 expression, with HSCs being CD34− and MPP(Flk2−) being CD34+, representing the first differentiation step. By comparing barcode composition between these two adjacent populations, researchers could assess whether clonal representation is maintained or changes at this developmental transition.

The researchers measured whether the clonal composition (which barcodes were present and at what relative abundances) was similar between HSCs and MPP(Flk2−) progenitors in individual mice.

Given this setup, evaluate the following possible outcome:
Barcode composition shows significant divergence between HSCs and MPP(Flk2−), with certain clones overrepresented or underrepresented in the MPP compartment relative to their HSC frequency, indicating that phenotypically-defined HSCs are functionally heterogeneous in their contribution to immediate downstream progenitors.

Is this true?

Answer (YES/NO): YES